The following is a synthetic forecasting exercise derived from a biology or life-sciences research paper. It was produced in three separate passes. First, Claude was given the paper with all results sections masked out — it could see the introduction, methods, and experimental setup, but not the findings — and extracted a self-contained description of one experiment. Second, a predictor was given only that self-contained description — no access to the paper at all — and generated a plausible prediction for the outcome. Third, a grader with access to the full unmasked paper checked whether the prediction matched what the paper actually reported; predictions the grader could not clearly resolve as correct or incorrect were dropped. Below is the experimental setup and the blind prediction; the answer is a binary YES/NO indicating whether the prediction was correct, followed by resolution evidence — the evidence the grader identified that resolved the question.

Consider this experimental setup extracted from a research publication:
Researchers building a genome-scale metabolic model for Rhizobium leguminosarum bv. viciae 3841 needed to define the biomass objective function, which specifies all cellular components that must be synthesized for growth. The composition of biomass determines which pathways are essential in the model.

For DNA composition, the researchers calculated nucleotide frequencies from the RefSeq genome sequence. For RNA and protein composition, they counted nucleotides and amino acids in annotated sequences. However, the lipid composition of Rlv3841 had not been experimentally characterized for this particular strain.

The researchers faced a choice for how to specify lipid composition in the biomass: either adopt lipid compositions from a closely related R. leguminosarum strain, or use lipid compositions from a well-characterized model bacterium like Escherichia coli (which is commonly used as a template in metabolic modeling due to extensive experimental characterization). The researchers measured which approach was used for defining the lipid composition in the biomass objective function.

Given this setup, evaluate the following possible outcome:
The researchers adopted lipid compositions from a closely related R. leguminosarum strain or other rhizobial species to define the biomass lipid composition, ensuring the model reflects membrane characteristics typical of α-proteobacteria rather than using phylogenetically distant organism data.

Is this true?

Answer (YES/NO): YES